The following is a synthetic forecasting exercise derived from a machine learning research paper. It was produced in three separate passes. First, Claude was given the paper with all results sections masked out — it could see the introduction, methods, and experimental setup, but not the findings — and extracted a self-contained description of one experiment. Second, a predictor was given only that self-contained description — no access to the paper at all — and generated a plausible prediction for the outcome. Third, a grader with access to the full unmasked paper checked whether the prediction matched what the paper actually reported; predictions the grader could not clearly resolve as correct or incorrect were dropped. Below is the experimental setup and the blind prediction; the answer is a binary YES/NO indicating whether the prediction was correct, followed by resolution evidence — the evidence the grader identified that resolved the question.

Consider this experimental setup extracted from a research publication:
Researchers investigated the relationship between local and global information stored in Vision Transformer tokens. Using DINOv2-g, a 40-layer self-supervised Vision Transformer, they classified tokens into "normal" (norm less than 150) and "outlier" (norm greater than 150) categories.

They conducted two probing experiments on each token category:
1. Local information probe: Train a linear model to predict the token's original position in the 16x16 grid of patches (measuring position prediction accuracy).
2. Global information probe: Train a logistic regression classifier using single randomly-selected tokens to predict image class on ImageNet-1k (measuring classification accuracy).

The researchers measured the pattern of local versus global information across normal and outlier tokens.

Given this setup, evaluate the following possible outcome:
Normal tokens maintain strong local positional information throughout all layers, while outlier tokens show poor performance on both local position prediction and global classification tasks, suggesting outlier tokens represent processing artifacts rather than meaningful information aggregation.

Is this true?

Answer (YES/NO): NO